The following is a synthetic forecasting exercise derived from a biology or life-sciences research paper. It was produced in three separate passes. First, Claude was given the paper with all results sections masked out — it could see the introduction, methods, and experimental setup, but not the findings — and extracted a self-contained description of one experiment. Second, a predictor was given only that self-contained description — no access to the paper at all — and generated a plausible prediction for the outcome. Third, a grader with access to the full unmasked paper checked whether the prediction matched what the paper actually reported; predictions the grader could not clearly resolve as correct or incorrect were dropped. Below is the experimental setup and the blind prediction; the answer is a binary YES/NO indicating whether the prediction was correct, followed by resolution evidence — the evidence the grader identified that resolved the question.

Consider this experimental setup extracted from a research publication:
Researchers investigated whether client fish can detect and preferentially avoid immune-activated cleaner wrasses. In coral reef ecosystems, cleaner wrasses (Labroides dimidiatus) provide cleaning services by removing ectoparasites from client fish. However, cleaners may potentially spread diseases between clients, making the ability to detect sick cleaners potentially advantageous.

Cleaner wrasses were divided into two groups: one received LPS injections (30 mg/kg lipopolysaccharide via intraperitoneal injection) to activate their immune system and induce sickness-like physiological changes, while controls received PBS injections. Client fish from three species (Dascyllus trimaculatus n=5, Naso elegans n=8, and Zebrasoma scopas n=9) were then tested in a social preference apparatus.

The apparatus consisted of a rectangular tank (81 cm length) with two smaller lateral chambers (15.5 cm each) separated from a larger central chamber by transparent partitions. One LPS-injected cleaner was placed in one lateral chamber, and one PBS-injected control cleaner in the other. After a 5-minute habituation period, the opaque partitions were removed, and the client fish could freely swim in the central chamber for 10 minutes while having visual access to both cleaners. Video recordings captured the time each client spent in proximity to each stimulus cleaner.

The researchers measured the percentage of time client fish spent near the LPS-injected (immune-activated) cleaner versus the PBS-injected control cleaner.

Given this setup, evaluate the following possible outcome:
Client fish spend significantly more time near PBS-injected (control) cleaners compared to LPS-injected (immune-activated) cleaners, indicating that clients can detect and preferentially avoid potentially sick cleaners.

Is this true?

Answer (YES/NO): NO